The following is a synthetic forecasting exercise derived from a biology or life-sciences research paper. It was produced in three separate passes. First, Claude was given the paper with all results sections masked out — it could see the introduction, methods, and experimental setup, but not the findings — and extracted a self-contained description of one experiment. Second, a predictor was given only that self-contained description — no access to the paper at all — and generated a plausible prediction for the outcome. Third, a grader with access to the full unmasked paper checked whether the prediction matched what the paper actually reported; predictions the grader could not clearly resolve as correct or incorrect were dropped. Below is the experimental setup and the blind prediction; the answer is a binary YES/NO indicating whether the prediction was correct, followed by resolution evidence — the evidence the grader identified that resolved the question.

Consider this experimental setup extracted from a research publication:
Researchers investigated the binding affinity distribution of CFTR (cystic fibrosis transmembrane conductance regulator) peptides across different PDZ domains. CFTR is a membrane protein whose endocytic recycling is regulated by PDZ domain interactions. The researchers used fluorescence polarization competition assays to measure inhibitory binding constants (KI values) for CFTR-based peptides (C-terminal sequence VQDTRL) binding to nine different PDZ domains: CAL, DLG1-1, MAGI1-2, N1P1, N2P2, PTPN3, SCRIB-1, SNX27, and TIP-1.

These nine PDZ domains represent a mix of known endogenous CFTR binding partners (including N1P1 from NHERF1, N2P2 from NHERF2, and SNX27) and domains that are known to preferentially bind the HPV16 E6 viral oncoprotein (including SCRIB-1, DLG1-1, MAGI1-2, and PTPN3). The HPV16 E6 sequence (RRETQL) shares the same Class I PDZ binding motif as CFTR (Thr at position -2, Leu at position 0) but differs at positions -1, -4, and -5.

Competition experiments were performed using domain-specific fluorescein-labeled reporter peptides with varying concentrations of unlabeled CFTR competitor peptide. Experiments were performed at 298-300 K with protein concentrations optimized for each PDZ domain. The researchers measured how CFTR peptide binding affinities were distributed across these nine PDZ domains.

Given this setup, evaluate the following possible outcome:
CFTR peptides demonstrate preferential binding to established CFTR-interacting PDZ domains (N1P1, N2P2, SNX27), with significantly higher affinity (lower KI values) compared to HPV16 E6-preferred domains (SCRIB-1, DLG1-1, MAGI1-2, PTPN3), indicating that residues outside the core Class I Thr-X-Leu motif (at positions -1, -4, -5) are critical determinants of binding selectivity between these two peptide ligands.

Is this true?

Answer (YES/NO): YES